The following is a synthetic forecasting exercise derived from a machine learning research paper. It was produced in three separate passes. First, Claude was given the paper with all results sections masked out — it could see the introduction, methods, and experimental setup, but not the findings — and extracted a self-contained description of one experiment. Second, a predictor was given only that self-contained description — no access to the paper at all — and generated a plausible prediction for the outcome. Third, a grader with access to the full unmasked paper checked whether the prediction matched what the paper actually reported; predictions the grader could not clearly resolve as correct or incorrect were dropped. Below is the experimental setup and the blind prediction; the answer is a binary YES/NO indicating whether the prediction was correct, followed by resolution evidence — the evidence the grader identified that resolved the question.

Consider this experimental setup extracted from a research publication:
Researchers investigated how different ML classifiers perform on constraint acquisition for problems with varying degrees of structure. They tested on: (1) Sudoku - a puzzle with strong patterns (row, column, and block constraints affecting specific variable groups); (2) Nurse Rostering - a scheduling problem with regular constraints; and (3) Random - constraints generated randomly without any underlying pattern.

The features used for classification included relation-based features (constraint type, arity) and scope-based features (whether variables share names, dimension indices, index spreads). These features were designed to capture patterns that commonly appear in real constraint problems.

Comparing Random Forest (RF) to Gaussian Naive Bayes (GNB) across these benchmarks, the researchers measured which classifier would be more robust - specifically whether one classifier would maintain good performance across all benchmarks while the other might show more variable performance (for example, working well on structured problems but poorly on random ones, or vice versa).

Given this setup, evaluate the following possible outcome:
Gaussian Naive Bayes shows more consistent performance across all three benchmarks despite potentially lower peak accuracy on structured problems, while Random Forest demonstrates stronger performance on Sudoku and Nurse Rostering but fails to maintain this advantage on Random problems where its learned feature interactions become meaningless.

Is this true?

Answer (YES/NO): NO